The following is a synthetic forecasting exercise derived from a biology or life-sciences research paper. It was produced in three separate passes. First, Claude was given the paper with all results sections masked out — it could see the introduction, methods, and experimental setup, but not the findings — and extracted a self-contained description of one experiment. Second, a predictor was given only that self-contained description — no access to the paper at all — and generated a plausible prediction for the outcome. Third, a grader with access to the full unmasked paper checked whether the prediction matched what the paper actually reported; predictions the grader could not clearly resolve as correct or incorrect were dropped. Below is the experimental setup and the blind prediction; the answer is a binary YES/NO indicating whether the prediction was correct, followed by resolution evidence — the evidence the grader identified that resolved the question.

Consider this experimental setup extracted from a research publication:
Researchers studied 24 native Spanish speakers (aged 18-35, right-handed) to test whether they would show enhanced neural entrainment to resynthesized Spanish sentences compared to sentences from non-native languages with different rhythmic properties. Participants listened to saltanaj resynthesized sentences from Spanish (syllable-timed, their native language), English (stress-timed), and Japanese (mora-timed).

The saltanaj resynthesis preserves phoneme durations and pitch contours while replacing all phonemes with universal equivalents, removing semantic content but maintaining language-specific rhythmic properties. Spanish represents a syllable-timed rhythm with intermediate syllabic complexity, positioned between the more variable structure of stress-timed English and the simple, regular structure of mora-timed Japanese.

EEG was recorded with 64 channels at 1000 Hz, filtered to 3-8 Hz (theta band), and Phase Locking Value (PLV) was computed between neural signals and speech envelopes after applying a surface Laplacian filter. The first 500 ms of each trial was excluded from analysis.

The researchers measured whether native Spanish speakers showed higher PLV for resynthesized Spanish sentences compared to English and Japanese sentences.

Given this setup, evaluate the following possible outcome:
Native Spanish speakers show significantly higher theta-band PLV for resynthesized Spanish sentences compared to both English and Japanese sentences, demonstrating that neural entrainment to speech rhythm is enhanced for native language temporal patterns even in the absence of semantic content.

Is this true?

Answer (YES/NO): NO